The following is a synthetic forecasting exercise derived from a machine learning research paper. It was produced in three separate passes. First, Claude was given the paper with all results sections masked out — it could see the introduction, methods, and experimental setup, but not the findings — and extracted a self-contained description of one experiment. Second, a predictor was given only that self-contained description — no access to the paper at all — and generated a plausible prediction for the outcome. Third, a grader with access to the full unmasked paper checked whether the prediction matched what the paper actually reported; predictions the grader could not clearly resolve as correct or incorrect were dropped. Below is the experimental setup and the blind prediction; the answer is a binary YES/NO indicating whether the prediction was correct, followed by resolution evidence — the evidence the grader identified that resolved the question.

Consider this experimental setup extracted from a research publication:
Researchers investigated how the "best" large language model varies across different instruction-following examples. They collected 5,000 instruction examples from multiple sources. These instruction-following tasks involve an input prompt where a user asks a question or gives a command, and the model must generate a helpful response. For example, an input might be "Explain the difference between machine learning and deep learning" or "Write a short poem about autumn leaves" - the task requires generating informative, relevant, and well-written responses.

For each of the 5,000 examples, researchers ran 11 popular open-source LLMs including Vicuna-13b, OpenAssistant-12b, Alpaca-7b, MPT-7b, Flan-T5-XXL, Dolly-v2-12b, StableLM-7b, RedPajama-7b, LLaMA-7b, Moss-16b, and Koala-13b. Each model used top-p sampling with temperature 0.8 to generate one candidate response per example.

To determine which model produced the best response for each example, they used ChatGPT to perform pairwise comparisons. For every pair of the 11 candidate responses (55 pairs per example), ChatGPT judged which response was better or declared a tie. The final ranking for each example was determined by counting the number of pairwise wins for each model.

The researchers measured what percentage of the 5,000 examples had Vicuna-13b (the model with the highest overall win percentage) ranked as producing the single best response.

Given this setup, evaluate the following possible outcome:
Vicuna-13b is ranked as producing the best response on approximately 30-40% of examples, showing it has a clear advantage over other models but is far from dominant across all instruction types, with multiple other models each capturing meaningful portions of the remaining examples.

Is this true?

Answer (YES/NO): NO